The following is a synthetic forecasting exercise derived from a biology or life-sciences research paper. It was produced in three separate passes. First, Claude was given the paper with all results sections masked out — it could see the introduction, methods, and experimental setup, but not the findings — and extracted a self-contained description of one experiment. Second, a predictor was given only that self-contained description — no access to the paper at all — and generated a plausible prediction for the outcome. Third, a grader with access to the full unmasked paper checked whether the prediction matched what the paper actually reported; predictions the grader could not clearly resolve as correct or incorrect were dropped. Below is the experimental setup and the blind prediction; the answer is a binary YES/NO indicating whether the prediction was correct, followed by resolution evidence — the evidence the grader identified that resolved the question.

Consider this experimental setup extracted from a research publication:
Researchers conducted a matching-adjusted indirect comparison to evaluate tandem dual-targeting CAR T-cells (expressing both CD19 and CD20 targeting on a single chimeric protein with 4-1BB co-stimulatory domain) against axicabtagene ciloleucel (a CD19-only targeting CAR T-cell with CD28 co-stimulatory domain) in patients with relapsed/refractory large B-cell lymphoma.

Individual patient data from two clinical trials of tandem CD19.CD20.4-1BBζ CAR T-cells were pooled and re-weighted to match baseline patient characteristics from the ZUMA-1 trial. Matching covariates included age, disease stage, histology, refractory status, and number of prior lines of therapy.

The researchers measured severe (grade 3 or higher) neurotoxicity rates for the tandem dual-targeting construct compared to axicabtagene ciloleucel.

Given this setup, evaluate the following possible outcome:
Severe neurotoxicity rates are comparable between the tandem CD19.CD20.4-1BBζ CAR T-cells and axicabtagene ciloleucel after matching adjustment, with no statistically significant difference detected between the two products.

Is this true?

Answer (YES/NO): NO